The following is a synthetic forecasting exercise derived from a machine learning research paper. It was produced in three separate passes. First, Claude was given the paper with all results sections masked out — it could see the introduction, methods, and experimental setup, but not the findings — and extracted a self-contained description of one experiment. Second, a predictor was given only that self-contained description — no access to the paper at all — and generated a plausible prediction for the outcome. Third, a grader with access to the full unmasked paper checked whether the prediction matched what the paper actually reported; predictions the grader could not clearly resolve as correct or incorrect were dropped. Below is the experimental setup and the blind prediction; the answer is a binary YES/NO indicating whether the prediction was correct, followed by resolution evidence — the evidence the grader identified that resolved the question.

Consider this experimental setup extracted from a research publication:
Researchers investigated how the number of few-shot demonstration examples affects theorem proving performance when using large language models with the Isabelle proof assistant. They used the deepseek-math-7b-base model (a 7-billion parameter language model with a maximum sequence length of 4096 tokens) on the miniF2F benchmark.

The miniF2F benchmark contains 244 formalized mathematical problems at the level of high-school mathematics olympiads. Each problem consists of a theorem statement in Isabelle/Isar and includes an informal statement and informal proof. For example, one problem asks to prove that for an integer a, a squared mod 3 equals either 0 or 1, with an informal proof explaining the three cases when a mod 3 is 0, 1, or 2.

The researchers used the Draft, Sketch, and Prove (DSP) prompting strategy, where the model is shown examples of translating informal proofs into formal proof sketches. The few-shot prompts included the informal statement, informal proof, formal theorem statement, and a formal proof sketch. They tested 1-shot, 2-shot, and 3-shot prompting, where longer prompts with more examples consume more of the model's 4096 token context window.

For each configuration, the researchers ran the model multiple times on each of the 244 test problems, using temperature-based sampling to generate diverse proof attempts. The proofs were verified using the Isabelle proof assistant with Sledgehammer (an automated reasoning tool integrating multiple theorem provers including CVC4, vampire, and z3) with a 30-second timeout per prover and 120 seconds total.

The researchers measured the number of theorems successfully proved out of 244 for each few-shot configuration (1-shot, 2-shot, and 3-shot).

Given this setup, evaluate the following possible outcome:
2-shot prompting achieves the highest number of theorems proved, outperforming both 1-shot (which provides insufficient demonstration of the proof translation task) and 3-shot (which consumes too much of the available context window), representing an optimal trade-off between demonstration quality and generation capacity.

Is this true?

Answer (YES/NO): NO